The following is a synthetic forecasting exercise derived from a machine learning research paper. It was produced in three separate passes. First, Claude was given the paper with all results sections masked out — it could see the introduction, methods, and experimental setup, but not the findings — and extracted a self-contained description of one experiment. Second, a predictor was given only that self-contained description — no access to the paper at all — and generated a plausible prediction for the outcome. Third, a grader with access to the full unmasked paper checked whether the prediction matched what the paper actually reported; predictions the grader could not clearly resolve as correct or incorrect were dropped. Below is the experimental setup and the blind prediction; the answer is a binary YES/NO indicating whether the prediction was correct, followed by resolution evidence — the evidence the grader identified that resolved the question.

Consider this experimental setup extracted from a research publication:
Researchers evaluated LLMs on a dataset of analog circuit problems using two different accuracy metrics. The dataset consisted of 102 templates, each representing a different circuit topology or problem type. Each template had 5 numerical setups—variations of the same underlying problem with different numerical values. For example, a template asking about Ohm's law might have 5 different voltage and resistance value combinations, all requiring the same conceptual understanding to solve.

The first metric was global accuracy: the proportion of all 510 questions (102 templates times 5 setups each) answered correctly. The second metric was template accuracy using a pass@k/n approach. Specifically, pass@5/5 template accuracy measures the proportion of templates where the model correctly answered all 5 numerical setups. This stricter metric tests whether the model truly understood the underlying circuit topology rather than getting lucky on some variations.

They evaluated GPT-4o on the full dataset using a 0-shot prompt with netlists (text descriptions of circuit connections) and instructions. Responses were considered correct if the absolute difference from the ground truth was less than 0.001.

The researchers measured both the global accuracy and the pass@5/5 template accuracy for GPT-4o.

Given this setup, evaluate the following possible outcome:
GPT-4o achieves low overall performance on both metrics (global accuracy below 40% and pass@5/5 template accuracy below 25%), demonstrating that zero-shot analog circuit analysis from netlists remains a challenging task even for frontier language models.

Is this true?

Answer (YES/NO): NO